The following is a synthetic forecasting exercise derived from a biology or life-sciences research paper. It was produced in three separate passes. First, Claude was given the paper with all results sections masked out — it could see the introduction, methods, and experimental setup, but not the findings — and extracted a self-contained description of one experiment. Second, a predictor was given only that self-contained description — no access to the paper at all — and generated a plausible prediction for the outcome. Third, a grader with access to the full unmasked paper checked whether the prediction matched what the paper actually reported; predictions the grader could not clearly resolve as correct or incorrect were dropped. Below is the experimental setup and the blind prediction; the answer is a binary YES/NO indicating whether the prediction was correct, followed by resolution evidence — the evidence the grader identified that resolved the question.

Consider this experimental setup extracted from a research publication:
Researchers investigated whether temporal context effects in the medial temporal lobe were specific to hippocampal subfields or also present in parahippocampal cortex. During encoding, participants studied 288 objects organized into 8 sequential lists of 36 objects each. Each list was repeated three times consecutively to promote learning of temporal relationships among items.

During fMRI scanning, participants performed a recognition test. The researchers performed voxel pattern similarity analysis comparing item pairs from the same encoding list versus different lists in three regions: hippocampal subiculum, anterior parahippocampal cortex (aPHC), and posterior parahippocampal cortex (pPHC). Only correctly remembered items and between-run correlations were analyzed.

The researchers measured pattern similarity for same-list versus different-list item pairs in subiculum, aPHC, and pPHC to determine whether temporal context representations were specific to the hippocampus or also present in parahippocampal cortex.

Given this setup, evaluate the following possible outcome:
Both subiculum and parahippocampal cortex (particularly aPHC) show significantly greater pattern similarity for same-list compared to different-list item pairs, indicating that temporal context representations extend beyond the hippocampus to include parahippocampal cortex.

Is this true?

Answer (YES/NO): NO